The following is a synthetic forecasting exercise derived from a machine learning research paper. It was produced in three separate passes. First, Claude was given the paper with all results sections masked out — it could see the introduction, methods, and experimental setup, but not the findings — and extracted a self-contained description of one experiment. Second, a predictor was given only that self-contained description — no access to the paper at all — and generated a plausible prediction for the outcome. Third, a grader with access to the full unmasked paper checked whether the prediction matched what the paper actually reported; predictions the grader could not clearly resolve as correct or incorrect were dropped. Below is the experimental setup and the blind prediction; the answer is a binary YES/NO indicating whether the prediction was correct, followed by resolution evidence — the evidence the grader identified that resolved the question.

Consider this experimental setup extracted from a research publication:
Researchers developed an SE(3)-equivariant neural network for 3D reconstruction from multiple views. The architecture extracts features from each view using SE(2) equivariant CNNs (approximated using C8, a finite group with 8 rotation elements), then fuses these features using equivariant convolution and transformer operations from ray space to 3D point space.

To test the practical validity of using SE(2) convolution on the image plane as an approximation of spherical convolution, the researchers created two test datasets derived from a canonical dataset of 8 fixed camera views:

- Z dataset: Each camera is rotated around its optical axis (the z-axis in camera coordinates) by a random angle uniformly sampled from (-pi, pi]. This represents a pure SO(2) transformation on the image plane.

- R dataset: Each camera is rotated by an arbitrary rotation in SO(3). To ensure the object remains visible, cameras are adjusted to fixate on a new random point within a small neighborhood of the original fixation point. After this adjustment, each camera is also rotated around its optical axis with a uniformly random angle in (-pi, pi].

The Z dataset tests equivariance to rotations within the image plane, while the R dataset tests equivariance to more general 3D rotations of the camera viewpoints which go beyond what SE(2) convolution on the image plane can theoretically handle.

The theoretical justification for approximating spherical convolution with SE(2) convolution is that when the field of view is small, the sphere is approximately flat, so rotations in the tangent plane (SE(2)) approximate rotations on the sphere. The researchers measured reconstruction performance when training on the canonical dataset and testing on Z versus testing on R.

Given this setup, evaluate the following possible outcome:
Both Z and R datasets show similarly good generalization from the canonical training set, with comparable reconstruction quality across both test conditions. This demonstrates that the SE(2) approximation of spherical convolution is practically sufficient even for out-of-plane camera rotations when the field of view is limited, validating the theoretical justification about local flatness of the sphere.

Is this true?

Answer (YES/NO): YES